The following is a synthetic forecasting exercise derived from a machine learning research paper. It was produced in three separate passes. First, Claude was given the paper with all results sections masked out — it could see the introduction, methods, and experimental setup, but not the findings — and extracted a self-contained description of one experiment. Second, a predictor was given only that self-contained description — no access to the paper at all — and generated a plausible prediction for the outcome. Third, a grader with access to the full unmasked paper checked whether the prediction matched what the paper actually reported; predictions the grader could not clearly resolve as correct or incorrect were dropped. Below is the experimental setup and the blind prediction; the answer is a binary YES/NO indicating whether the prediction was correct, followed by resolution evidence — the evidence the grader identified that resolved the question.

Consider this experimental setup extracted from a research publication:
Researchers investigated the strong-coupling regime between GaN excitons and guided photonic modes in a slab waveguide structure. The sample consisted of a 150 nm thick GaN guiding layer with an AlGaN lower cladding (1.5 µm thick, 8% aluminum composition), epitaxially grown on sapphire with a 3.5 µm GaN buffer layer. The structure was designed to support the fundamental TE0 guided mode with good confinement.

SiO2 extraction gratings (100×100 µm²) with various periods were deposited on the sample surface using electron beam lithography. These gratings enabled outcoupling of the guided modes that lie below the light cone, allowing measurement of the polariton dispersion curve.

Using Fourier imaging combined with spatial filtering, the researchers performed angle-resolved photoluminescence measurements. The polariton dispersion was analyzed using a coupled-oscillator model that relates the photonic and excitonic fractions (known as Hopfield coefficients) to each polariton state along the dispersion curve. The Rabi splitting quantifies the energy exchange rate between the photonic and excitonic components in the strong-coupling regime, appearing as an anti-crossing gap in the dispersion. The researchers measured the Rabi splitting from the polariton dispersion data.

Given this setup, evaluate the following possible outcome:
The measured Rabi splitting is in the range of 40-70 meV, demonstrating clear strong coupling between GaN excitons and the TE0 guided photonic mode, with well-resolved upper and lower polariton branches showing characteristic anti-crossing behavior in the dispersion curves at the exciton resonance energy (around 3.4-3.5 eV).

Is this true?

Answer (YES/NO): NO